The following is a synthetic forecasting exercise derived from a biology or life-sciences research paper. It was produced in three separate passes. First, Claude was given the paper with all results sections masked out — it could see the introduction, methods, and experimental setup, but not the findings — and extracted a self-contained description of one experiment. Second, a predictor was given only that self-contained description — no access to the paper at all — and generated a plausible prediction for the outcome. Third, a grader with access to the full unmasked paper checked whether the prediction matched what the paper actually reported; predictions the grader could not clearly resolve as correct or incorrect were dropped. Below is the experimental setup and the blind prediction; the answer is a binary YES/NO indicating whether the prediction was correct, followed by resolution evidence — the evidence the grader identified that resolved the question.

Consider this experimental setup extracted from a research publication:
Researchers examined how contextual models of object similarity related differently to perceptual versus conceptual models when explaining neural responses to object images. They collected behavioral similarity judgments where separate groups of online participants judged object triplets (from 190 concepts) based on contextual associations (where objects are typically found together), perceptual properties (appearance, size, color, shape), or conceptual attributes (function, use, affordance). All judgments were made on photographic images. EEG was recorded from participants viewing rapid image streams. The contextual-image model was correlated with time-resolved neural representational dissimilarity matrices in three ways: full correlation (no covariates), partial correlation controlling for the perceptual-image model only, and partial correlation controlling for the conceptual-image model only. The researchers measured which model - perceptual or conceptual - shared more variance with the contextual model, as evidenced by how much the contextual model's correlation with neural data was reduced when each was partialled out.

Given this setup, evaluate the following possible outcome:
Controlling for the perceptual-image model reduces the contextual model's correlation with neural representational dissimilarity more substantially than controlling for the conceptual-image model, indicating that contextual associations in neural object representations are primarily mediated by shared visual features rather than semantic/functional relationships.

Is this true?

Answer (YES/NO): NO